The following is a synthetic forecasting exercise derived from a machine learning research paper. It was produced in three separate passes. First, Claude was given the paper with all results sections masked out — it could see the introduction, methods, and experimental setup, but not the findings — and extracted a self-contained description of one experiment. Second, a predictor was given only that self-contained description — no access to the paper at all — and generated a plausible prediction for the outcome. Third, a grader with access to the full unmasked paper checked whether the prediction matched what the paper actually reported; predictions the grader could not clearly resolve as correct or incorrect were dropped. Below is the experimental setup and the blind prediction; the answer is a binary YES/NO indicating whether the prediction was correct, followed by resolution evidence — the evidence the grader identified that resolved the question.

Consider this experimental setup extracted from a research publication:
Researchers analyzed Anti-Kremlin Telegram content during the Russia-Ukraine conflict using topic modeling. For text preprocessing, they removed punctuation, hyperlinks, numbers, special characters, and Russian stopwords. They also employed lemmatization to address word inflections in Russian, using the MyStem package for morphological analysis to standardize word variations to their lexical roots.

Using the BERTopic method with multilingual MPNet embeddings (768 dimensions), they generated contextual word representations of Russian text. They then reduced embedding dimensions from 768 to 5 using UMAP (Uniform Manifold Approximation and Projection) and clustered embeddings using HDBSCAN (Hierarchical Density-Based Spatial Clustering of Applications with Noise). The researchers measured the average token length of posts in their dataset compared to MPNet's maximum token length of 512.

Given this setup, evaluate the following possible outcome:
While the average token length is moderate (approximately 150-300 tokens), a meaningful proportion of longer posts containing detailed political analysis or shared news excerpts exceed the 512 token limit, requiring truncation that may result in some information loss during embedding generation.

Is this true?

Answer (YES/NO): NO